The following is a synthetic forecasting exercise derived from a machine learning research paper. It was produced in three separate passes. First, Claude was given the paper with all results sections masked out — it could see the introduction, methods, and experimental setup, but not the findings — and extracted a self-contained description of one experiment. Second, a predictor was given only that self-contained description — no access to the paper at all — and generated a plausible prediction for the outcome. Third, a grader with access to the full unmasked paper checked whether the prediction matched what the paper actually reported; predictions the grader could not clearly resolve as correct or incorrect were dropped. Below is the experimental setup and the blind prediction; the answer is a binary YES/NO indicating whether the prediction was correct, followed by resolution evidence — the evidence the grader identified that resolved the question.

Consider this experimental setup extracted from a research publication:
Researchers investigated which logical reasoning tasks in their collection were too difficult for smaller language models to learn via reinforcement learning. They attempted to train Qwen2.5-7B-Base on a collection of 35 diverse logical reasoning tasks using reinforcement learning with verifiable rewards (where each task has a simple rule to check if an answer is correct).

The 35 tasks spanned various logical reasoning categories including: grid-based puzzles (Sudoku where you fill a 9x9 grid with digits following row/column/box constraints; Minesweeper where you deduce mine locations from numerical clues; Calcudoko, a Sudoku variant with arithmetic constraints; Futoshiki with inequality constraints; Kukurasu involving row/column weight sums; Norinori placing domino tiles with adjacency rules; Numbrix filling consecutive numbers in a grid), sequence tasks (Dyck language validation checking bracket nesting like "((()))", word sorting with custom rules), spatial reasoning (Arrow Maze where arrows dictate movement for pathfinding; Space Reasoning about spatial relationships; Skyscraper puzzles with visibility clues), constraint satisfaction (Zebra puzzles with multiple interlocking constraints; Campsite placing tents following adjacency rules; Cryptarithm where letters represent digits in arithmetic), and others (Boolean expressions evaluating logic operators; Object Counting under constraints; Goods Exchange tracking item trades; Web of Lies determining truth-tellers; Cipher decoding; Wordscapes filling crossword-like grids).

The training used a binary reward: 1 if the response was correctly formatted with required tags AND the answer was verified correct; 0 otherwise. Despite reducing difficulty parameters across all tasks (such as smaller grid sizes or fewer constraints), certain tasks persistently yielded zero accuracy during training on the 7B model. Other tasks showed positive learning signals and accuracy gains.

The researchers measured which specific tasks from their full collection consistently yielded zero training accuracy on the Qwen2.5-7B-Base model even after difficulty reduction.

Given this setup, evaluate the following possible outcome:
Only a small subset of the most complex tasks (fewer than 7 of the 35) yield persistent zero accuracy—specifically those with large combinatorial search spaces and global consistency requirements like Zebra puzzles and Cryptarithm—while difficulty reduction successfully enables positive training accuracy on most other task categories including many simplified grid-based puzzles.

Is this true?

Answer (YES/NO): NO